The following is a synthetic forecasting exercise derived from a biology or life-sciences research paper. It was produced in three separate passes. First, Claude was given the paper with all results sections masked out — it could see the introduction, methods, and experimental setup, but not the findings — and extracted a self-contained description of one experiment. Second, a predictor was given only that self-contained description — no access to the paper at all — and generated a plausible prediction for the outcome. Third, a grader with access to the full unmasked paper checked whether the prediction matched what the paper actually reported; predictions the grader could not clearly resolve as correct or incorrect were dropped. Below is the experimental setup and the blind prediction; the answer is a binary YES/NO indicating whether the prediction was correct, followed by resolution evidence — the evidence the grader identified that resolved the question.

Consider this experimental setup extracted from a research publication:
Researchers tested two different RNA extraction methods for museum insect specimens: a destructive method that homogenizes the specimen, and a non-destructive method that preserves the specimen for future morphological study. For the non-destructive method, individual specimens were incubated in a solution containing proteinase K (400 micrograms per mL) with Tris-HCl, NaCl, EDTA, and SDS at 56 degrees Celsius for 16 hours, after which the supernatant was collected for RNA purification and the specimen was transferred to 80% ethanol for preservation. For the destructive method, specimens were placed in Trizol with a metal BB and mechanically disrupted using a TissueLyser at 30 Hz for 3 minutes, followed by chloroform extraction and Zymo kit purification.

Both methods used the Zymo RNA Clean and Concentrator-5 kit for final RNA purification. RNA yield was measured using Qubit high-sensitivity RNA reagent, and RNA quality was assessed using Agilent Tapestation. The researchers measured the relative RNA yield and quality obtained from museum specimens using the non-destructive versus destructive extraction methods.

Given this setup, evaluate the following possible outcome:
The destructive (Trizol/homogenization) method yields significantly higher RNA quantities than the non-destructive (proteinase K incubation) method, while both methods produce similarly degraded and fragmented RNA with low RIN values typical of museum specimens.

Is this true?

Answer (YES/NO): NO